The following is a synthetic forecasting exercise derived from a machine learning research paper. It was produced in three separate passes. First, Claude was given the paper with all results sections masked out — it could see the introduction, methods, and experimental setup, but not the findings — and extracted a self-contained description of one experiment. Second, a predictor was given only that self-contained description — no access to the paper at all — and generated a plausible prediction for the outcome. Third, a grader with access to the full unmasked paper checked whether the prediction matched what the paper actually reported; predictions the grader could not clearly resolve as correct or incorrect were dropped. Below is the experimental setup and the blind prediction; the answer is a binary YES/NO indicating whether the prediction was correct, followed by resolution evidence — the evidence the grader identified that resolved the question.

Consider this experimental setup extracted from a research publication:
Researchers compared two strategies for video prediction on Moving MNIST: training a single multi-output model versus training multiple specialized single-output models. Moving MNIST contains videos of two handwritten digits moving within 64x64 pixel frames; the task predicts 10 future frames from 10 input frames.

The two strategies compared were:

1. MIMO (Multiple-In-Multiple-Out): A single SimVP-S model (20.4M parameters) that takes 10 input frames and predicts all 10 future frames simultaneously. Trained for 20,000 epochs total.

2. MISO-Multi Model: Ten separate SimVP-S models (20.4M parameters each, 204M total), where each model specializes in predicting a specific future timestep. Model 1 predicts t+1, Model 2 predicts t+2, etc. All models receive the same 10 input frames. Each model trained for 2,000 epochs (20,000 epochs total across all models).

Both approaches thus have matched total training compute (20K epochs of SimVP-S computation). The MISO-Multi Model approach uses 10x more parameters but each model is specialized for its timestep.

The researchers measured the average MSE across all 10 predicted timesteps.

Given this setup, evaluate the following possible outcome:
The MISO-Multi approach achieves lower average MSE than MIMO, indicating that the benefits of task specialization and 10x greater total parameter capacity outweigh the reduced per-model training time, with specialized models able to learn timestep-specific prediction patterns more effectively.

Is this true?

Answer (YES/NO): YES